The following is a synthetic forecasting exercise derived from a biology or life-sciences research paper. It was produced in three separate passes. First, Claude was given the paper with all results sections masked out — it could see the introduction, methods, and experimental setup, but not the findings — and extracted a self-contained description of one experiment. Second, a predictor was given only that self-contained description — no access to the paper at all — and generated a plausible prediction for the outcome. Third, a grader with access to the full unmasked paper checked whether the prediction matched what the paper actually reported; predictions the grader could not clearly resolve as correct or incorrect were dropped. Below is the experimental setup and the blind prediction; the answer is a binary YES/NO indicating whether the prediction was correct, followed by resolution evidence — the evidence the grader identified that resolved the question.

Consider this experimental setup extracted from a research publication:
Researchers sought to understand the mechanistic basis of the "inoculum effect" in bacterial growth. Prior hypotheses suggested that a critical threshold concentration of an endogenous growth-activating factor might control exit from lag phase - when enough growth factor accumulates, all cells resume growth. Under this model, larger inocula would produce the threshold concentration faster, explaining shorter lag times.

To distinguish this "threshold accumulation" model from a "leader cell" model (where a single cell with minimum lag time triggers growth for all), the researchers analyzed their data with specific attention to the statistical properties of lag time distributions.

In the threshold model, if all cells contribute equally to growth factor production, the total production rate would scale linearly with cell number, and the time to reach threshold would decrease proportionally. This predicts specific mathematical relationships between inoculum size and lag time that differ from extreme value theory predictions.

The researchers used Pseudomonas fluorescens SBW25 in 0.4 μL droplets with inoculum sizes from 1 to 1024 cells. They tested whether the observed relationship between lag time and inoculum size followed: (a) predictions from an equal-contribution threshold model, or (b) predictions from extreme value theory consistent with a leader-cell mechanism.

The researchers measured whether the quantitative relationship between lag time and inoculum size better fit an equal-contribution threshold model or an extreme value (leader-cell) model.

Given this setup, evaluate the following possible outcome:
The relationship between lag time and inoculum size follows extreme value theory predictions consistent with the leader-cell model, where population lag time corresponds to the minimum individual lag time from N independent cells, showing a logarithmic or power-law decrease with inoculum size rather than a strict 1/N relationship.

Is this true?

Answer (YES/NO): YES